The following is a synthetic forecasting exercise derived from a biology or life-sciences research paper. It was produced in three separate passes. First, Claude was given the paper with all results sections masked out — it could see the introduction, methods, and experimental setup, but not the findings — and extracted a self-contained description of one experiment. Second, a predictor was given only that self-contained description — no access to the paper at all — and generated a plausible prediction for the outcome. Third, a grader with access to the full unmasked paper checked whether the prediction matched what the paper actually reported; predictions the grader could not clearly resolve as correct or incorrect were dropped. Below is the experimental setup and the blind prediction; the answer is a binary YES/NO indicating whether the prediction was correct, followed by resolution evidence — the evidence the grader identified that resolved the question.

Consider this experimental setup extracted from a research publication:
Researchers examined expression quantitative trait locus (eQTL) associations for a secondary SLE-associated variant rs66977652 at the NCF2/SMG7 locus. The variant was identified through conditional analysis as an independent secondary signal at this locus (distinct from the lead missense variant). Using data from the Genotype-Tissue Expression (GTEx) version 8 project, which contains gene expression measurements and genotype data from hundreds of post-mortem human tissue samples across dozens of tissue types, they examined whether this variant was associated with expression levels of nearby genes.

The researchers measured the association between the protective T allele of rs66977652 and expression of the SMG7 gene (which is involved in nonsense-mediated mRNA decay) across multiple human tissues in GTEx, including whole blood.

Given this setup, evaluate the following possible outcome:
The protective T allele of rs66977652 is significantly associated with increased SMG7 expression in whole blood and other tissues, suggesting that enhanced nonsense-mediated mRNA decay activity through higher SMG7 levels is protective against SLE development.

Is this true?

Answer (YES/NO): NO